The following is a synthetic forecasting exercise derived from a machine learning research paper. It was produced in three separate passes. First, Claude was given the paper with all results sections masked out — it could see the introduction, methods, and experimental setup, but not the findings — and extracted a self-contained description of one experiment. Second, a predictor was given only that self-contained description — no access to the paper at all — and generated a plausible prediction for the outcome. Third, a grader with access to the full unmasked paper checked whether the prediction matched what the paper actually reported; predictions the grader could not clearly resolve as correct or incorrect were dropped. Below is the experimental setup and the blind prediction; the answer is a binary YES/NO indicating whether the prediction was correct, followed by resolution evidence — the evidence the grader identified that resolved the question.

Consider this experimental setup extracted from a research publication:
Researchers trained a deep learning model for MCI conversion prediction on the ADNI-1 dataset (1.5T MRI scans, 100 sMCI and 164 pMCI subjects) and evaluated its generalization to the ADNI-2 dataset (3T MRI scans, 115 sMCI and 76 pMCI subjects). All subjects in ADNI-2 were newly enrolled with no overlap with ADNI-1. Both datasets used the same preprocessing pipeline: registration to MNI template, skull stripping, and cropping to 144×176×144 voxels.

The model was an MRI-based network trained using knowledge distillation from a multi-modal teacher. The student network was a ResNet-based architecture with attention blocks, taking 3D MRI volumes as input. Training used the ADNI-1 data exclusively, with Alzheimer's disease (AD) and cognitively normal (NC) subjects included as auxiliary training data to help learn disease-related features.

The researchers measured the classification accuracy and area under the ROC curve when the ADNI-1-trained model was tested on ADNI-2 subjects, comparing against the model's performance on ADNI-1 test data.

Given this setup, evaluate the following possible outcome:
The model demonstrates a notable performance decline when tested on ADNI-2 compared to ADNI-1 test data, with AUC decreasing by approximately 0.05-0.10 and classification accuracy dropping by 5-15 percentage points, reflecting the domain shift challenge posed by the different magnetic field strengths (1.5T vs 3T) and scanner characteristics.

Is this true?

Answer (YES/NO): NO